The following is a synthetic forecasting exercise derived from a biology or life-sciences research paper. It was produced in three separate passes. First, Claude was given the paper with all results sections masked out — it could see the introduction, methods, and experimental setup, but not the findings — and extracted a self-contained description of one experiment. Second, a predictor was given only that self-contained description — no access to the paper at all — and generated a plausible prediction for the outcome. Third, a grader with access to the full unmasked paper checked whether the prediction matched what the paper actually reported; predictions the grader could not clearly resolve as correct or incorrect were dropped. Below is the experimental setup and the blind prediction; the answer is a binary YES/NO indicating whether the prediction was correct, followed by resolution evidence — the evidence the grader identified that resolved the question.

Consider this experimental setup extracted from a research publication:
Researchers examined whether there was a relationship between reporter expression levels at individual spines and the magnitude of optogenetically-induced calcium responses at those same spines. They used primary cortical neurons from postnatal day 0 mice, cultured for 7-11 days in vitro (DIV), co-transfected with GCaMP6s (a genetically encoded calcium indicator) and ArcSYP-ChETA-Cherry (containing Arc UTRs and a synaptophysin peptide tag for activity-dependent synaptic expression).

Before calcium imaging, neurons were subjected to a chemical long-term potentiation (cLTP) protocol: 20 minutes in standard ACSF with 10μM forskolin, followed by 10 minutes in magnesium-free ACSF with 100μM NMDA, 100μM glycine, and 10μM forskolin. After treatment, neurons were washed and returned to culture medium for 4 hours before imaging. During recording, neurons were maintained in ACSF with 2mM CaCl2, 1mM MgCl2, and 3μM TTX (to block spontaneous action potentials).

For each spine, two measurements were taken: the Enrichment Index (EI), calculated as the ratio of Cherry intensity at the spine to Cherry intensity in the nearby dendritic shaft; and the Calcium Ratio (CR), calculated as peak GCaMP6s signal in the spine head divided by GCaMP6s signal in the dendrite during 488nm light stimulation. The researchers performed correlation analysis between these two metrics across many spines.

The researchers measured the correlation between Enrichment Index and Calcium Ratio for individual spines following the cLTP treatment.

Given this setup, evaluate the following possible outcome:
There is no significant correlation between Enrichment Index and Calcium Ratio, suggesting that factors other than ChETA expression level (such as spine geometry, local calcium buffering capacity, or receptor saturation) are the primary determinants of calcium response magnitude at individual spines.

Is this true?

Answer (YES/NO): NO